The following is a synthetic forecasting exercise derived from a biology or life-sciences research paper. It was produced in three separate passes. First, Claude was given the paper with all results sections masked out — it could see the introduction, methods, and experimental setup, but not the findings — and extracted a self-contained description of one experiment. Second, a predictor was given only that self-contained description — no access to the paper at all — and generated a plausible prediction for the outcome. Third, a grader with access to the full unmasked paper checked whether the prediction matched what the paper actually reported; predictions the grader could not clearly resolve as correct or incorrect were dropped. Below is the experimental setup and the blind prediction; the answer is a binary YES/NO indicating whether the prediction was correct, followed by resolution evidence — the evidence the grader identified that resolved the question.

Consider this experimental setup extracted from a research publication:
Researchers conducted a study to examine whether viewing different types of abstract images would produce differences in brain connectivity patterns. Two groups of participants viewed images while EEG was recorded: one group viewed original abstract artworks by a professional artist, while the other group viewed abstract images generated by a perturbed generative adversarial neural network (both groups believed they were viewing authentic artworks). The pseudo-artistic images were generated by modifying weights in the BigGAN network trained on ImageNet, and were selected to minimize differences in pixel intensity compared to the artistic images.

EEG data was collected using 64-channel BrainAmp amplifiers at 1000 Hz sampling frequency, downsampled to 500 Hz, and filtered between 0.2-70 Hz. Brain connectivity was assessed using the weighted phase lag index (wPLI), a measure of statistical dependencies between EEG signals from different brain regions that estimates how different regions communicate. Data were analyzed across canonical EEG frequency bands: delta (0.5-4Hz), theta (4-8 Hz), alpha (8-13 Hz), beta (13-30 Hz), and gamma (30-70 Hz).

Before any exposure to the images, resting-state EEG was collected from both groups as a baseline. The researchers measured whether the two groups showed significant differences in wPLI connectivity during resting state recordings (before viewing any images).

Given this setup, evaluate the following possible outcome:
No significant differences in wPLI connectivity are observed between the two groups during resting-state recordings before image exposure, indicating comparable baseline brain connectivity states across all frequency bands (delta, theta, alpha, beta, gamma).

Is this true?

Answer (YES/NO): YES